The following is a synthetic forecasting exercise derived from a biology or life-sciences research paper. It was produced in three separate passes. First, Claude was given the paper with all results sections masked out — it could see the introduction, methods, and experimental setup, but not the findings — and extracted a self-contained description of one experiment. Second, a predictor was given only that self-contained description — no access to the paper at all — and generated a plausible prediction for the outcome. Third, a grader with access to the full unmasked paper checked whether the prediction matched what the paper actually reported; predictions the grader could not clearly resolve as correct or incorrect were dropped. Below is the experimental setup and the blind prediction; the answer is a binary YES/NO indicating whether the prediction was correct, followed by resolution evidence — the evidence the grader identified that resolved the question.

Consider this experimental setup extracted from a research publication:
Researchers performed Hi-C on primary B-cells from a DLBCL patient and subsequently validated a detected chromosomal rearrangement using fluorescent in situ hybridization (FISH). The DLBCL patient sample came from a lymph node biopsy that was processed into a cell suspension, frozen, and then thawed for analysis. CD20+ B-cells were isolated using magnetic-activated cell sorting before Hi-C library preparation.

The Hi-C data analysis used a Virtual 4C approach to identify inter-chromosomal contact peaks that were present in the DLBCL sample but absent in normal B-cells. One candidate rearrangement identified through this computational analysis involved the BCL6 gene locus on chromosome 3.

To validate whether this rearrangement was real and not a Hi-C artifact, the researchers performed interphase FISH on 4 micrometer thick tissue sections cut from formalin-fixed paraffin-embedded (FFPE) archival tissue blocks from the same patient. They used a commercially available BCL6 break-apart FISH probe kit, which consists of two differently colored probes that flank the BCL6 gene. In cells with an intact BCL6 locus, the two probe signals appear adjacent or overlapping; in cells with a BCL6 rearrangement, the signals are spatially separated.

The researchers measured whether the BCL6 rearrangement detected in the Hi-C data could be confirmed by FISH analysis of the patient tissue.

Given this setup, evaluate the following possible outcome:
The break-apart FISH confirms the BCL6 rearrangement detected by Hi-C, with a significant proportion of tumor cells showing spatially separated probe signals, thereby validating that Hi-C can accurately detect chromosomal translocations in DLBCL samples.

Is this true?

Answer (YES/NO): YES